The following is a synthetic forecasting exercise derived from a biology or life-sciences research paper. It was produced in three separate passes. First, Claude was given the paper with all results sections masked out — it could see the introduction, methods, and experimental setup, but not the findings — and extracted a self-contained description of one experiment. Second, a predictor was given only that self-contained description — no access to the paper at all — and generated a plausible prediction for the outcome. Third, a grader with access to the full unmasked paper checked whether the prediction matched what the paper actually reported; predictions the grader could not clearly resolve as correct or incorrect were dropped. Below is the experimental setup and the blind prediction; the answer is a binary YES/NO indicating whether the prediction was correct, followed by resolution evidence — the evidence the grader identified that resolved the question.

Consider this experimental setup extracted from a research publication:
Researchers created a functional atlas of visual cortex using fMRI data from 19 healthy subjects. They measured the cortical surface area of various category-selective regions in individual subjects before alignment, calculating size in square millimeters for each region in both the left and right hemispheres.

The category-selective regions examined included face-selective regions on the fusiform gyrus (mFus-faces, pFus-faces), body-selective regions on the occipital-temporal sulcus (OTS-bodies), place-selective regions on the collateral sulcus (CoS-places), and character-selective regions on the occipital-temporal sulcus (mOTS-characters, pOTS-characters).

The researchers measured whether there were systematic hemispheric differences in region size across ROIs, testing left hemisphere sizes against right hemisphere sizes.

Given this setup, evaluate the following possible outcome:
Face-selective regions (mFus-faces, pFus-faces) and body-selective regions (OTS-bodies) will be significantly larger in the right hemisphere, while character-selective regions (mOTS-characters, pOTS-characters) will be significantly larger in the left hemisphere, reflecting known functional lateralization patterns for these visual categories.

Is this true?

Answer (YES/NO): NO